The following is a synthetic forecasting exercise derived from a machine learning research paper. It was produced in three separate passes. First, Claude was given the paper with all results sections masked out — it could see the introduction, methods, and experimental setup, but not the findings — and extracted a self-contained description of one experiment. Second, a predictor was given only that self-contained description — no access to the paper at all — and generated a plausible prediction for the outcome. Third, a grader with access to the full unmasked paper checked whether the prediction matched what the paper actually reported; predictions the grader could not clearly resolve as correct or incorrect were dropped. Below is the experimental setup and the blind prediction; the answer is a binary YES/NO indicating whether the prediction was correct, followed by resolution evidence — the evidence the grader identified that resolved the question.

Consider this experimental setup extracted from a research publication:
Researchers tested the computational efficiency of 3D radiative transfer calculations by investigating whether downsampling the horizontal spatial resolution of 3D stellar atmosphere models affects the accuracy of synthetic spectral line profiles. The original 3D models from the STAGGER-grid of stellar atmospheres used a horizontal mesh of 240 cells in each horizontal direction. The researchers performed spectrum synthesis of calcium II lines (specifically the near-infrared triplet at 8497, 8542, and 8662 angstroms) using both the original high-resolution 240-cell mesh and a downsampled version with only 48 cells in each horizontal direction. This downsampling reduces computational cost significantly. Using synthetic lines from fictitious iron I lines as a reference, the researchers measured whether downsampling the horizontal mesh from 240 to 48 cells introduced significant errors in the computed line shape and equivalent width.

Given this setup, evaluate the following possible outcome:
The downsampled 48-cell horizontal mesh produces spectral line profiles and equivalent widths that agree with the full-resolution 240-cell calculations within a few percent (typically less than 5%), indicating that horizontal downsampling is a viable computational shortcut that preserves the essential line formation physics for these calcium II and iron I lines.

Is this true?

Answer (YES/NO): YES